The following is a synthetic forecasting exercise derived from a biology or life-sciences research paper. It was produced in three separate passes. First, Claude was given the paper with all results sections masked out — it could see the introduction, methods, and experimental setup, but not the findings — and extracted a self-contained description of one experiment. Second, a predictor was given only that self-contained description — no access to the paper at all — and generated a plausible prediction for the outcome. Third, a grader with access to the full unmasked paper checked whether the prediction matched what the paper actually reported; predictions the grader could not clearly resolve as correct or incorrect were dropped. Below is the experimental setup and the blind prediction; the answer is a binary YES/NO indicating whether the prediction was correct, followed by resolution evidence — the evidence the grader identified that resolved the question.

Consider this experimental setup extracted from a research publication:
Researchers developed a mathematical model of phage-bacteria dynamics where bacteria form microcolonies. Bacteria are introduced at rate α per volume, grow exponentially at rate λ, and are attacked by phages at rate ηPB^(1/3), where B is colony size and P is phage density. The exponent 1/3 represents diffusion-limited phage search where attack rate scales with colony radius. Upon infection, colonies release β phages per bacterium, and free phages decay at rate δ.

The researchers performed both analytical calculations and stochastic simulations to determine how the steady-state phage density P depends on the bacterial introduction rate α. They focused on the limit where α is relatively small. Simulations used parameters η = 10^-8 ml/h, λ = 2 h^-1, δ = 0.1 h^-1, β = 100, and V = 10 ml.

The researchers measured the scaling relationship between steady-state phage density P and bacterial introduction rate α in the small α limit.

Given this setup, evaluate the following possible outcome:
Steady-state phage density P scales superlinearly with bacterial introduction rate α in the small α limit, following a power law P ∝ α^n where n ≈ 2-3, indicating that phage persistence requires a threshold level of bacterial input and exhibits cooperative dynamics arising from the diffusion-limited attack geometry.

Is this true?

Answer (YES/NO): NO